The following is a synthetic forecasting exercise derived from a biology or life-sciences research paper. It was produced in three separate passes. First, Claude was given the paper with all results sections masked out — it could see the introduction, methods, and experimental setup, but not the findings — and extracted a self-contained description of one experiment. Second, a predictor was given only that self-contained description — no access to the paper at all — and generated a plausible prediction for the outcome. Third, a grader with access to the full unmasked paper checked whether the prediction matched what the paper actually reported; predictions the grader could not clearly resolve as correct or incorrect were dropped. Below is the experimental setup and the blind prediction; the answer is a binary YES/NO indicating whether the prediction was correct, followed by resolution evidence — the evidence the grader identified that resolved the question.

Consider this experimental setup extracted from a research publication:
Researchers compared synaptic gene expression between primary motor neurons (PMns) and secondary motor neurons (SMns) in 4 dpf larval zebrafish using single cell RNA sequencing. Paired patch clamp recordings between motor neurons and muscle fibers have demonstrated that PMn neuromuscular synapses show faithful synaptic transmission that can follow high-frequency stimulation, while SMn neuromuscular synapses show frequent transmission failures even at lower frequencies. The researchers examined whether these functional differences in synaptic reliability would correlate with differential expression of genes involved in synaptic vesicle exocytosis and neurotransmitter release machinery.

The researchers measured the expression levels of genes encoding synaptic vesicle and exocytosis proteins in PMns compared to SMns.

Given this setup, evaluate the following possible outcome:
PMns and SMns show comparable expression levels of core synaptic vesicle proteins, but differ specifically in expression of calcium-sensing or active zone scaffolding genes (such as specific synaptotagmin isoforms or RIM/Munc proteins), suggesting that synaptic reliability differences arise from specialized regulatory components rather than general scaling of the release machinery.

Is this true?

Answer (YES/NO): NO